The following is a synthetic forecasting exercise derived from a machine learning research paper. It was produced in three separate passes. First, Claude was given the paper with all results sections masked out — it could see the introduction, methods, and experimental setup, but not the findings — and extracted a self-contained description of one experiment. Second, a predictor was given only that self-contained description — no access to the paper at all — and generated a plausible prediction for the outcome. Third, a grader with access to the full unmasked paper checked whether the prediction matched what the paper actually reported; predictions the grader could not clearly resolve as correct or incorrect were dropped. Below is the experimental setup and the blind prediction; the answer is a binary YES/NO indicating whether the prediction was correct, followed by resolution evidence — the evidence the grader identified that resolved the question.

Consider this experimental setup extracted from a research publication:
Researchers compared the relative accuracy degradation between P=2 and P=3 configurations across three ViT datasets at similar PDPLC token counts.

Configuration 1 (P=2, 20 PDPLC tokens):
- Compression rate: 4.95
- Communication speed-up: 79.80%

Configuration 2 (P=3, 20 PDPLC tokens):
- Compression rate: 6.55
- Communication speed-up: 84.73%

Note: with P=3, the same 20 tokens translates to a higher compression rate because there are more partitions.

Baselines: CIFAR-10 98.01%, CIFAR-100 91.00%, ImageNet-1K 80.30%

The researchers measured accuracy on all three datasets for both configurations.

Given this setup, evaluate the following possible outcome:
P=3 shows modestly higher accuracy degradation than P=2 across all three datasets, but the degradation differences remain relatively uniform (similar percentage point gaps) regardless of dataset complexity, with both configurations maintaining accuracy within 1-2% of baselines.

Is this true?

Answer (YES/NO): NO